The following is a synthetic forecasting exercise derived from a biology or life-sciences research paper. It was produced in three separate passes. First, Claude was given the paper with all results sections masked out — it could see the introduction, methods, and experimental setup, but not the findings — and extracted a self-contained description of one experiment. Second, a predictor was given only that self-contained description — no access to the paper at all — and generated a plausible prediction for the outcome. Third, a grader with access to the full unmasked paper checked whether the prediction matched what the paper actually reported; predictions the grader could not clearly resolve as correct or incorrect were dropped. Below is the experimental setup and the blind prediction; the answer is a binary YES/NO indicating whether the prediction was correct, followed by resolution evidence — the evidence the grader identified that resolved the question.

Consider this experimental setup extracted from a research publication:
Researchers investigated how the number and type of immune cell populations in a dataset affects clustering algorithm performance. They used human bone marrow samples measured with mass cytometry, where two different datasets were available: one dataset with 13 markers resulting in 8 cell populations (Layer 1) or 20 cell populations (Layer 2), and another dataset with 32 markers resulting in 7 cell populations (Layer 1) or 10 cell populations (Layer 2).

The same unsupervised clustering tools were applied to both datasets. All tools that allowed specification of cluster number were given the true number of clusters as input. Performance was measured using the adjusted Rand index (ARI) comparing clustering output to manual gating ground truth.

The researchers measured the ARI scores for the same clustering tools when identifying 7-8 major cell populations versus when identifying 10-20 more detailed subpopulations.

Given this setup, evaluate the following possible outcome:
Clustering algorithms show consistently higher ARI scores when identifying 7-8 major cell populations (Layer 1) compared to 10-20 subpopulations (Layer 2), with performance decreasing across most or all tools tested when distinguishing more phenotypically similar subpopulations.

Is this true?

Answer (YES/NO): NO